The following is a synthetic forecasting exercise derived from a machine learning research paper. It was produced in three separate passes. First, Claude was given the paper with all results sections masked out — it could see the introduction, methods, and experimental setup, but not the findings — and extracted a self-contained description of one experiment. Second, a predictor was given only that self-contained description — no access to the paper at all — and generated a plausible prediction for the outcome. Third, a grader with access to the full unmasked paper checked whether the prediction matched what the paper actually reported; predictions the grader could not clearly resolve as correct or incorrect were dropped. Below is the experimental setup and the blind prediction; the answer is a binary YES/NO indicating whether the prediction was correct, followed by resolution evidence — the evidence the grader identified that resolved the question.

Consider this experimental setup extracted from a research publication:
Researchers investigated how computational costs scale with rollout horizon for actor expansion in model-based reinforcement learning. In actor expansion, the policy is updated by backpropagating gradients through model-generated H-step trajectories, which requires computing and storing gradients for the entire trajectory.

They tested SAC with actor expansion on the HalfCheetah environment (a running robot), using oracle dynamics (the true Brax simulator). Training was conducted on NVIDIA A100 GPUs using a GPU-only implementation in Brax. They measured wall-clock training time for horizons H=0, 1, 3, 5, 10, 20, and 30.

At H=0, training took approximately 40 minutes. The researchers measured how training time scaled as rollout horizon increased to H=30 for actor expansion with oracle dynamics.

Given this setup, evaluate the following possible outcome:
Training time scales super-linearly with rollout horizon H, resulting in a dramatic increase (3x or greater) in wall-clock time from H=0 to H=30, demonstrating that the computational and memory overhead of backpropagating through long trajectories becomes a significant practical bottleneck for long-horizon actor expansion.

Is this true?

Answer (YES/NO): YES